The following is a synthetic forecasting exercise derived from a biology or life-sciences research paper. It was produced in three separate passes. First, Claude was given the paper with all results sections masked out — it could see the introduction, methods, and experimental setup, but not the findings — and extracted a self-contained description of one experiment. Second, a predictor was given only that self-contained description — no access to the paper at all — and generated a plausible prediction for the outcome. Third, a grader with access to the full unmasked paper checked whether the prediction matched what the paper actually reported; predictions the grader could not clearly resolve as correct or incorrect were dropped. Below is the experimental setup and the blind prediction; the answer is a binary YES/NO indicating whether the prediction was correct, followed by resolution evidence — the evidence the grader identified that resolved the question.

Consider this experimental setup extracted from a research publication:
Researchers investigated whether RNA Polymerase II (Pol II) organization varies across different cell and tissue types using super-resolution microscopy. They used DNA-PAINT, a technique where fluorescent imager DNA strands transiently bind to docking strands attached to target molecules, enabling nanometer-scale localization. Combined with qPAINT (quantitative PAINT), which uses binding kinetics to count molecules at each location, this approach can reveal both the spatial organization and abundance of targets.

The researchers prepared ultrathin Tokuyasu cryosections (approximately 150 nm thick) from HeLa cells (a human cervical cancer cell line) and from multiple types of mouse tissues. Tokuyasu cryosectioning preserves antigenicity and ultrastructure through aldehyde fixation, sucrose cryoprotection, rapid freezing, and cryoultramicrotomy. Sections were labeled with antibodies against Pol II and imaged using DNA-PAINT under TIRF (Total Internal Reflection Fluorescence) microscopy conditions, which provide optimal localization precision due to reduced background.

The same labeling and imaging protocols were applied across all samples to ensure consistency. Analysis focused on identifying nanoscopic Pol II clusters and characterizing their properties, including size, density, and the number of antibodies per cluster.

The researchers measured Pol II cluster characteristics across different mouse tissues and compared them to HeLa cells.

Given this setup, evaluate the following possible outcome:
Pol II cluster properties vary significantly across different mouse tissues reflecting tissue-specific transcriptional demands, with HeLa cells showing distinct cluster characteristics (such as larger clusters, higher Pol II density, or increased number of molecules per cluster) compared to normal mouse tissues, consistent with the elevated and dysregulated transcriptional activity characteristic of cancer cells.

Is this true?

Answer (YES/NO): NO